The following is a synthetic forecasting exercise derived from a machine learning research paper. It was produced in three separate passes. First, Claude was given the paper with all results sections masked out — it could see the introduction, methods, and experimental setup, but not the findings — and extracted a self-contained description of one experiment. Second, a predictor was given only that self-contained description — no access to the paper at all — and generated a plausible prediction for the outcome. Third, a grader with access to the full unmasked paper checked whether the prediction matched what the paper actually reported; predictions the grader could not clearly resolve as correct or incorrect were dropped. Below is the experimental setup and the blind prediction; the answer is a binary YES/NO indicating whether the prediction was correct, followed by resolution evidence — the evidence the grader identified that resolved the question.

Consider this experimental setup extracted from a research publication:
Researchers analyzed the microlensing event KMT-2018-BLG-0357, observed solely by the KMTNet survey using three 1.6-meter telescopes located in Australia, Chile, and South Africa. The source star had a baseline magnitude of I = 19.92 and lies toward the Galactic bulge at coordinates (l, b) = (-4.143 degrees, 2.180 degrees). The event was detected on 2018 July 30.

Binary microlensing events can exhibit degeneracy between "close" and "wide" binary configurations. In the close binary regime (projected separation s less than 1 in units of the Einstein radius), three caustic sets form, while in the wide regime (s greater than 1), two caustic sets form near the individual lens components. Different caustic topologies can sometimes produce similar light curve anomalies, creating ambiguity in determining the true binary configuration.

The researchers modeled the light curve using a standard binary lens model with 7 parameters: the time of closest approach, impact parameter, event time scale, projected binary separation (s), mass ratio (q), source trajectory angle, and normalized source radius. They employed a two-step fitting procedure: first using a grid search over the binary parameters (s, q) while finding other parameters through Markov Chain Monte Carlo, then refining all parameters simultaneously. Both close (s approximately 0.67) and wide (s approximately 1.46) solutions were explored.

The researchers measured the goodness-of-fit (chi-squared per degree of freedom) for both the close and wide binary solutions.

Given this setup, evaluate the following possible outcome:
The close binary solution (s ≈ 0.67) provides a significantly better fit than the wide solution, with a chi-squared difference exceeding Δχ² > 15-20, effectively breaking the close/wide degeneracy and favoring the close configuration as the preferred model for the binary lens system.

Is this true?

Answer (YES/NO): NO